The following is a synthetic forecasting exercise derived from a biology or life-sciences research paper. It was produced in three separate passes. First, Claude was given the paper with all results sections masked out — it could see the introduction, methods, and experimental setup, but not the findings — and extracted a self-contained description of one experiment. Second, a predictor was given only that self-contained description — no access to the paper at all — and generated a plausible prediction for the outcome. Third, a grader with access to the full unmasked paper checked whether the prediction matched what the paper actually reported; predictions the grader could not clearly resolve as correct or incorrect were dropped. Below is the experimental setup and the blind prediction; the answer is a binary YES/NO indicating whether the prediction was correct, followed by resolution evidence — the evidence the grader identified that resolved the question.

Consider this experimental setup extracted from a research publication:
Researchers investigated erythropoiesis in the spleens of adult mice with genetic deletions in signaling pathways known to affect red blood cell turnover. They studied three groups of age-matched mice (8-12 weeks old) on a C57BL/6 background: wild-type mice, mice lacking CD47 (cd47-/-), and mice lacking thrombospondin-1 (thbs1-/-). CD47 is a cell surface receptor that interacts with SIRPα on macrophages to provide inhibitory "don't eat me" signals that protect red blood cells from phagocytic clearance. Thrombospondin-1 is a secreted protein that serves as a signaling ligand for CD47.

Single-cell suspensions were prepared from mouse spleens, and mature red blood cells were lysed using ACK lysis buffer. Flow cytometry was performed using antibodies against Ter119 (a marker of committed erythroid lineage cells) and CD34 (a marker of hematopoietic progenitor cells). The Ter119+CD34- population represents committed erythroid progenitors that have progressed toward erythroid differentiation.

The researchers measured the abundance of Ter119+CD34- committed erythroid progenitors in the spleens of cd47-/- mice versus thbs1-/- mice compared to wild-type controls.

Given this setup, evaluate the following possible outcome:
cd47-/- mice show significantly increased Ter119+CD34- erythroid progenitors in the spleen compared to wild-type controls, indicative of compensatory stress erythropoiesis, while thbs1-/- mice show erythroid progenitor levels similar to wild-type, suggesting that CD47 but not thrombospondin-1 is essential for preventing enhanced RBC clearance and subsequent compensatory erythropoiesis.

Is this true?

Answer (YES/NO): NO